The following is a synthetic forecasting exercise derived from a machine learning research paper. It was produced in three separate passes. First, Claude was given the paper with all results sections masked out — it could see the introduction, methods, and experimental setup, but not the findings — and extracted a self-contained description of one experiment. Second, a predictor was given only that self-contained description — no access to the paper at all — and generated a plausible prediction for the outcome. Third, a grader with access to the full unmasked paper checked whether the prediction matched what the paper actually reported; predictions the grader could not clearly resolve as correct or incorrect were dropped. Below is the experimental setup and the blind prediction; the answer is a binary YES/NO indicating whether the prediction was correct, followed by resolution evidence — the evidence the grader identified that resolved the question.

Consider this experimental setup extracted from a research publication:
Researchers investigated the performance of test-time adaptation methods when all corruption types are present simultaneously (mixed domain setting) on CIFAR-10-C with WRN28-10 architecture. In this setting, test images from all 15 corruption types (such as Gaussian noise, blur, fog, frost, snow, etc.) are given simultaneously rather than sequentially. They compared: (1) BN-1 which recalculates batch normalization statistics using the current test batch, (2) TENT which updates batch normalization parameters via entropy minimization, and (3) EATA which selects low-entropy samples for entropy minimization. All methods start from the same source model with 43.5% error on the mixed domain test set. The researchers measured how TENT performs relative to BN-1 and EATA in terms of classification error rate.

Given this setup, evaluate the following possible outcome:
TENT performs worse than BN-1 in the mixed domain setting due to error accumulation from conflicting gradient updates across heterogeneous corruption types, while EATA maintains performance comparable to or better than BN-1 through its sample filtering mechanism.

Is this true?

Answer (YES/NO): YES